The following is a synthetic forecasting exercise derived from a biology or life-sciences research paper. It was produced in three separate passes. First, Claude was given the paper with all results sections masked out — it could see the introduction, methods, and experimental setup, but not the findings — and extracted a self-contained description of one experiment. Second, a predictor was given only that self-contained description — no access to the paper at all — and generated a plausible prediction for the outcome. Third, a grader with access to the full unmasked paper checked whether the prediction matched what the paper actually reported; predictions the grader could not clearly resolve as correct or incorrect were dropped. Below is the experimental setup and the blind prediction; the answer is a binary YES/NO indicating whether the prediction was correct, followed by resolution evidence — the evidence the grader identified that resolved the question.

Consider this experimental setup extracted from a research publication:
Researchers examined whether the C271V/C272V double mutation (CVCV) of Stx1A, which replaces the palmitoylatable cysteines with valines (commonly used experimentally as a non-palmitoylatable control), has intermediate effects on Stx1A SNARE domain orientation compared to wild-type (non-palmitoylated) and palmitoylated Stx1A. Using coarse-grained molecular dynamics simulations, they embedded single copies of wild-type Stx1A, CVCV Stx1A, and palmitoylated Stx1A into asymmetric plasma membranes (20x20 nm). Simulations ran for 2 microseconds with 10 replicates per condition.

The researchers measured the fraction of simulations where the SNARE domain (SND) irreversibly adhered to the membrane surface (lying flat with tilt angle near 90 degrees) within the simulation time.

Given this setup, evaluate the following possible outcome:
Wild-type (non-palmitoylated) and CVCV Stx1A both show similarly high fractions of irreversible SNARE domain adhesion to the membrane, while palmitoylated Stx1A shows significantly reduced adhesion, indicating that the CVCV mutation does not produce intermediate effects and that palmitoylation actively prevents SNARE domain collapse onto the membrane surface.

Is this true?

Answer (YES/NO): NO